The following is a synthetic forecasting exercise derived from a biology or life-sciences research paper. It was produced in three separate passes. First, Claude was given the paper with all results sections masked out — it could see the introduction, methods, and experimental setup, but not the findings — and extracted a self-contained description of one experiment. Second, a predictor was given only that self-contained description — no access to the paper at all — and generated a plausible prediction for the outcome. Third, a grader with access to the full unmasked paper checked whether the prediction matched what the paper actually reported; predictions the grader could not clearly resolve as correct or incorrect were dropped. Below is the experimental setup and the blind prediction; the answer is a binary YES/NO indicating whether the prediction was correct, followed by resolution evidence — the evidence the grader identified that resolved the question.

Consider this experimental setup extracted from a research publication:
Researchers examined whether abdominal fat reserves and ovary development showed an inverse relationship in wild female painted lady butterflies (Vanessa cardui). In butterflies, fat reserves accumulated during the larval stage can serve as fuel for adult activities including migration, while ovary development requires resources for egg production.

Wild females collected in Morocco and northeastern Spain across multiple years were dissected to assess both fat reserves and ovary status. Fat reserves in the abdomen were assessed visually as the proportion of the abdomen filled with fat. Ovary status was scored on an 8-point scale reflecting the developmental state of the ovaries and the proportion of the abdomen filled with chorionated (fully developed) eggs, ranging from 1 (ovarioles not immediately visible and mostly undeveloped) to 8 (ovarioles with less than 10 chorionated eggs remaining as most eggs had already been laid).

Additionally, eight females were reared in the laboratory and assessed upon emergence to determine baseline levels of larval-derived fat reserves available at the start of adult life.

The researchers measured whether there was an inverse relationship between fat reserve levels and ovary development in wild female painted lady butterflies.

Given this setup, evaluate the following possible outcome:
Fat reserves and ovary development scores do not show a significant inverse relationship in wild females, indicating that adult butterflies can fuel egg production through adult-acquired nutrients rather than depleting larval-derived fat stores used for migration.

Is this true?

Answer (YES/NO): NO